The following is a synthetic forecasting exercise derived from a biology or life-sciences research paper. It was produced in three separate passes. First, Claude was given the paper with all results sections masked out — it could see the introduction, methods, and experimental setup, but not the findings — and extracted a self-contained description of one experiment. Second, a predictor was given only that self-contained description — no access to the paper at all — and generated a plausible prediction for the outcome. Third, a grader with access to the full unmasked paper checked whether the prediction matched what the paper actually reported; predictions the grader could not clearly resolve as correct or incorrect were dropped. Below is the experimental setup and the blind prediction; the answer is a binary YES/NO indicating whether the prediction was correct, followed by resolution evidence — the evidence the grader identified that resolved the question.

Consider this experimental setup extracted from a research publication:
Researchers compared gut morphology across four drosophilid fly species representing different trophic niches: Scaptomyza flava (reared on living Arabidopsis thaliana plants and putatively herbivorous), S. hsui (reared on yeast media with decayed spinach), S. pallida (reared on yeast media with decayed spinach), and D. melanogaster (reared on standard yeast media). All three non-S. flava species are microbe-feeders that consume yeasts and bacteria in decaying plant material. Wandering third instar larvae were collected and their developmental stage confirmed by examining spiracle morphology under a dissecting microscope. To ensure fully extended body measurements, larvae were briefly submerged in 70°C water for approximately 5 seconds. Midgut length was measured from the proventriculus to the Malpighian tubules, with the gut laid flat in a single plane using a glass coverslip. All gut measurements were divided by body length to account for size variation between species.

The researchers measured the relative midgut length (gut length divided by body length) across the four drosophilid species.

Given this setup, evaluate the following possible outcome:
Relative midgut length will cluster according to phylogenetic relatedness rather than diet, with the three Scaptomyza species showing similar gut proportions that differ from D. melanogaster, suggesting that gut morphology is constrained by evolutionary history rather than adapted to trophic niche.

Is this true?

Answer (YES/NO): YES